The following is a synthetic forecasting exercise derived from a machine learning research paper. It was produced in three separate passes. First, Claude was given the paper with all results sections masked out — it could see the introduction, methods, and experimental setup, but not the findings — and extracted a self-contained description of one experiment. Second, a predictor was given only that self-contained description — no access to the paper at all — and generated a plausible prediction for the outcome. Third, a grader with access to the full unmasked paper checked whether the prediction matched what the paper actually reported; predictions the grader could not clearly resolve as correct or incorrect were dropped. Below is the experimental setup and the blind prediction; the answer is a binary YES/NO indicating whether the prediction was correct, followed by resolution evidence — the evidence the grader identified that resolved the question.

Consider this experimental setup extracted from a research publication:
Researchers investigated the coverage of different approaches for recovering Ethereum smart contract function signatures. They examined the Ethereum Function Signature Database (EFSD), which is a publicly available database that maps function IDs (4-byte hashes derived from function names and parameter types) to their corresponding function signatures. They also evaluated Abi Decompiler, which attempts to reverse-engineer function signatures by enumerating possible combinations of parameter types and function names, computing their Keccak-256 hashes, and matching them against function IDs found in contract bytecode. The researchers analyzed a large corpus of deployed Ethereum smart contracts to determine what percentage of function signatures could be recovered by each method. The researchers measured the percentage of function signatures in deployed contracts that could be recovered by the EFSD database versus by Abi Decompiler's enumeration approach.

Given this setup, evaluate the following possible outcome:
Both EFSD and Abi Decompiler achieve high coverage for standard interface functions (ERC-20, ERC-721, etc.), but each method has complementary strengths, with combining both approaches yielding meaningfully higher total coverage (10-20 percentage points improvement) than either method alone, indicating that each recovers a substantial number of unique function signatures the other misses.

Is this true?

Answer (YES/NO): NO